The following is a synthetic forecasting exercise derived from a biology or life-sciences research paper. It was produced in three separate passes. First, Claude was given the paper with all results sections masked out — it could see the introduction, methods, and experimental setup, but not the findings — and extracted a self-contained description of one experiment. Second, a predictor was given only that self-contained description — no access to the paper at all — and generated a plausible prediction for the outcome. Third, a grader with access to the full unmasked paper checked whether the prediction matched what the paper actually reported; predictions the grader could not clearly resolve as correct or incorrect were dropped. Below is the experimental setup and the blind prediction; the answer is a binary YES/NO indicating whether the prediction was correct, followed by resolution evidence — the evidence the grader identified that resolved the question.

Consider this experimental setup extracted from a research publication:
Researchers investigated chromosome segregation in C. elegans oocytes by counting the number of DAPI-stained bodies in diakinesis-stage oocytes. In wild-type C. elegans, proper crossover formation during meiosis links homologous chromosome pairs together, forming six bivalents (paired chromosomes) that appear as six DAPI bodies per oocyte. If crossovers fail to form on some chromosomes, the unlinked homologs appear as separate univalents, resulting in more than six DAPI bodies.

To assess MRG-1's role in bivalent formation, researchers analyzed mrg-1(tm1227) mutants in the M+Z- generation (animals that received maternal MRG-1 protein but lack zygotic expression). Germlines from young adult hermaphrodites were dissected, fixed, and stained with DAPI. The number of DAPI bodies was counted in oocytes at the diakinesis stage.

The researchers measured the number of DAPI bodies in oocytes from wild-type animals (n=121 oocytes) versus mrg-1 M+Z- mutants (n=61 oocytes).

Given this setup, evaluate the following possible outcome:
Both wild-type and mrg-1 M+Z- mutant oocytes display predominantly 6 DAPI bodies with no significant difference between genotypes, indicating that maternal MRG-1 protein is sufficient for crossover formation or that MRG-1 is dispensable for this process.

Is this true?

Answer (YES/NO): NO